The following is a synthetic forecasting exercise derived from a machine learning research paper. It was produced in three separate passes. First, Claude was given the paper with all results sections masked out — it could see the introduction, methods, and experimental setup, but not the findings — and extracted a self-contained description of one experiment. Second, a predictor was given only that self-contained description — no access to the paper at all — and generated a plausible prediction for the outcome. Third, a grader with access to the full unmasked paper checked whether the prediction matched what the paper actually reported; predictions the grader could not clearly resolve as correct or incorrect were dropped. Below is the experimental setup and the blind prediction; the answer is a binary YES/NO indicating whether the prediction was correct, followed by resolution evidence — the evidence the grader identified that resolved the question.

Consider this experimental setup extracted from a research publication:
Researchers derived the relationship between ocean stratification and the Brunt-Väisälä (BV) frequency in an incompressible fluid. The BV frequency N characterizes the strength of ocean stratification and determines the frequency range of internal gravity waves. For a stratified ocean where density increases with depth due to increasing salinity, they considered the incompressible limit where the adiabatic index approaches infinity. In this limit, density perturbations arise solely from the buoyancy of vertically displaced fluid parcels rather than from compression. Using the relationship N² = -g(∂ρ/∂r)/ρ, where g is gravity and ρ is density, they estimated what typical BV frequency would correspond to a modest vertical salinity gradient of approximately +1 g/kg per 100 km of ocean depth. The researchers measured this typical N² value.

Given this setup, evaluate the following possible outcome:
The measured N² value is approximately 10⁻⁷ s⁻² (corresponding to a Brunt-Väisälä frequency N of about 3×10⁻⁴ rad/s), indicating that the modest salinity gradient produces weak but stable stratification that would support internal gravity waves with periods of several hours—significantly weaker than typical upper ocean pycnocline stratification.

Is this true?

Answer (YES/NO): NO